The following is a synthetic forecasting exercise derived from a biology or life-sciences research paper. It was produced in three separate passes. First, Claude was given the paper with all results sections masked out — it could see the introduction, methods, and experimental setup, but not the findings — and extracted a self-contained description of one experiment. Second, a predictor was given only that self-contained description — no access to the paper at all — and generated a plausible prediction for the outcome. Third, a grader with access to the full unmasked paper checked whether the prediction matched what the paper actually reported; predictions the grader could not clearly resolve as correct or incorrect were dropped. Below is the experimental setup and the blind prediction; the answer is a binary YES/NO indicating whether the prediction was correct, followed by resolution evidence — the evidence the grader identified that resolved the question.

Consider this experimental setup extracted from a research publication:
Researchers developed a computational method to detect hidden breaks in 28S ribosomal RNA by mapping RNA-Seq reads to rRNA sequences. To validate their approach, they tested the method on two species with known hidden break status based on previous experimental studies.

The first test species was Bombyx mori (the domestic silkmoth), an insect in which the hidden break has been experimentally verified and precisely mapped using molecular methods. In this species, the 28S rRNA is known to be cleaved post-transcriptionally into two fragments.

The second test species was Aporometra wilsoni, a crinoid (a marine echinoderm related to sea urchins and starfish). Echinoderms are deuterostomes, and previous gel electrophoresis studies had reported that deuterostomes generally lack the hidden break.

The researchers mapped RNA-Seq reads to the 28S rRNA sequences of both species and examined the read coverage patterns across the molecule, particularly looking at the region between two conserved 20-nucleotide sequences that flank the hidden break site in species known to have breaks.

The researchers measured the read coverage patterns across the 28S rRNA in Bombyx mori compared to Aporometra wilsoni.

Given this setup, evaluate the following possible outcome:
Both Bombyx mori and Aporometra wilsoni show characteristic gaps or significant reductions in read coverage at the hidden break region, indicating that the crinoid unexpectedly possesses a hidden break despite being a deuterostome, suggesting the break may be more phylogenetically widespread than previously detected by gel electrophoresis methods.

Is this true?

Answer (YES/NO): NO